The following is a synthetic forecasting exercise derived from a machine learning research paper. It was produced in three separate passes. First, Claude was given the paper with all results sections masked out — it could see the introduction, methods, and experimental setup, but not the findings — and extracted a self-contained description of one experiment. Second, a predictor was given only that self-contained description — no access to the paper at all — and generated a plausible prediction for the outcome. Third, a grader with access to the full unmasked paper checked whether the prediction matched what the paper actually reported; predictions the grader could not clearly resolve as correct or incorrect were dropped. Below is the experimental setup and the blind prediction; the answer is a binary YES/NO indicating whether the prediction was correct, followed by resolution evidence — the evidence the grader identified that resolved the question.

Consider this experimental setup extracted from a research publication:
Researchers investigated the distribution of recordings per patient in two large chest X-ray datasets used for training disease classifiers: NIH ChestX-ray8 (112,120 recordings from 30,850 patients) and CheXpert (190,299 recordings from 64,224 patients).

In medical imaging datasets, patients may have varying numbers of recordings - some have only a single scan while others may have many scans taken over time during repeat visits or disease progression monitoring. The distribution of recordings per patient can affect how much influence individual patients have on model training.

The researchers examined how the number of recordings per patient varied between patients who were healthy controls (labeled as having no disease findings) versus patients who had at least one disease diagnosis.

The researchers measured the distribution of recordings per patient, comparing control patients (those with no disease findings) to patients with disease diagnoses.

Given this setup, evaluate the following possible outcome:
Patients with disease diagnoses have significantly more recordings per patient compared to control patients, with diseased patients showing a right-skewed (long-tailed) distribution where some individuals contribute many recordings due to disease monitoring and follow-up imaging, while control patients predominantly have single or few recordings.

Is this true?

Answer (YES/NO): YES